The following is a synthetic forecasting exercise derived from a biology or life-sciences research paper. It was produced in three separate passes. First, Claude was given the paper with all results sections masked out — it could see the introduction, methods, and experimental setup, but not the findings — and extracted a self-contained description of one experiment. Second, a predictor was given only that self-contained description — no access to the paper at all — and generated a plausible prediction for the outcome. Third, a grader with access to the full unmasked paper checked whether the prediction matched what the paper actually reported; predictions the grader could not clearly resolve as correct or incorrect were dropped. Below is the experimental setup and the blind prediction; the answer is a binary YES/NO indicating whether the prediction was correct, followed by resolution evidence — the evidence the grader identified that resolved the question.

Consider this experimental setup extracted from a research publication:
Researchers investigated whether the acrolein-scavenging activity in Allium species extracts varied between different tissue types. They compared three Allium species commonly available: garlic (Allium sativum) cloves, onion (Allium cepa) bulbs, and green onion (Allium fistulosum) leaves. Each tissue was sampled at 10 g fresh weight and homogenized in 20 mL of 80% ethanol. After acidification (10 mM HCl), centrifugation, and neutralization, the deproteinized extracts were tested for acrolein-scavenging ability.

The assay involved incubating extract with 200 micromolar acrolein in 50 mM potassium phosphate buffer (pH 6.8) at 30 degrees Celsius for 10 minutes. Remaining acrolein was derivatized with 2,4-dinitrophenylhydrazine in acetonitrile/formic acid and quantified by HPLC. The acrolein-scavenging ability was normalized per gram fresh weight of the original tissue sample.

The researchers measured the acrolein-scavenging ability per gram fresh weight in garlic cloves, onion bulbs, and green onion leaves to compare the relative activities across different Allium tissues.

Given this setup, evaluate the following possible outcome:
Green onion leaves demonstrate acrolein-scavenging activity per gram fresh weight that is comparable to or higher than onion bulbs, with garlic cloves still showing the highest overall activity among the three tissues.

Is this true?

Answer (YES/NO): NO